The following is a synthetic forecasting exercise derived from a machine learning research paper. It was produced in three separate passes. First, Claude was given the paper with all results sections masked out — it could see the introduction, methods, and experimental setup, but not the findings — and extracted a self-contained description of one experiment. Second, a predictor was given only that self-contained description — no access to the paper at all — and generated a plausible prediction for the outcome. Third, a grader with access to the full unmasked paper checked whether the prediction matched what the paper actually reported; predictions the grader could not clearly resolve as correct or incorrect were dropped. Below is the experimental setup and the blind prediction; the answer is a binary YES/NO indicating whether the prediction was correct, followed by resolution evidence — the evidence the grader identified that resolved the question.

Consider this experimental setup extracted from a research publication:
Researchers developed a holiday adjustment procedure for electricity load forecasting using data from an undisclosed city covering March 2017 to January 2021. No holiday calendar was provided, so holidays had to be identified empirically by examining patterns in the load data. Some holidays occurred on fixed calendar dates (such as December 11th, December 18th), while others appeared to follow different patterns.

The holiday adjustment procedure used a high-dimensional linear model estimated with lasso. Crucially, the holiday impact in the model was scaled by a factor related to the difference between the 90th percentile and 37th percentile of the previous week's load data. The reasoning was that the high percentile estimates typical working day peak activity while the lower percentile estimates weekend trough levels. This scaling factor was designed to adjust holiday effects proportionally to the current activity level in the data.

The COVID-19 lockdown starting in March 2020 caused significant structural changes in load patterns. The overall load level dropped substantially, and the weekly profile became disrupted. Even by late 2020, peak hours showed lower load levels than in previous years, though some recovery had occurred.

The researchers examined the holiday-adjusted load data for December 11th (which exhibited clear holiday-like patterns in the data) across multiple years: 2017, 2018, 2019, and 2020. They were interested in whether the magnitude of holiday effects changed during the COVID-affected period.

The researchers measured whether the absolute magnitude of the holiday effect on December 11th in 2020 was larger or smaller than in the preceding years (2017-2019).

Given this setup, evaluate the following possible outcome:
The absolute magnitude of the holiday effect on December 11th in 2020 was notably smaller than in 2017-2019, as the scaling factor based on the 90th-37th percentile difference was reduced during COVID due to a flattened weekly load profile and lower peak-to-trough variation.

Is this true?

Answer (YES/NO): YES